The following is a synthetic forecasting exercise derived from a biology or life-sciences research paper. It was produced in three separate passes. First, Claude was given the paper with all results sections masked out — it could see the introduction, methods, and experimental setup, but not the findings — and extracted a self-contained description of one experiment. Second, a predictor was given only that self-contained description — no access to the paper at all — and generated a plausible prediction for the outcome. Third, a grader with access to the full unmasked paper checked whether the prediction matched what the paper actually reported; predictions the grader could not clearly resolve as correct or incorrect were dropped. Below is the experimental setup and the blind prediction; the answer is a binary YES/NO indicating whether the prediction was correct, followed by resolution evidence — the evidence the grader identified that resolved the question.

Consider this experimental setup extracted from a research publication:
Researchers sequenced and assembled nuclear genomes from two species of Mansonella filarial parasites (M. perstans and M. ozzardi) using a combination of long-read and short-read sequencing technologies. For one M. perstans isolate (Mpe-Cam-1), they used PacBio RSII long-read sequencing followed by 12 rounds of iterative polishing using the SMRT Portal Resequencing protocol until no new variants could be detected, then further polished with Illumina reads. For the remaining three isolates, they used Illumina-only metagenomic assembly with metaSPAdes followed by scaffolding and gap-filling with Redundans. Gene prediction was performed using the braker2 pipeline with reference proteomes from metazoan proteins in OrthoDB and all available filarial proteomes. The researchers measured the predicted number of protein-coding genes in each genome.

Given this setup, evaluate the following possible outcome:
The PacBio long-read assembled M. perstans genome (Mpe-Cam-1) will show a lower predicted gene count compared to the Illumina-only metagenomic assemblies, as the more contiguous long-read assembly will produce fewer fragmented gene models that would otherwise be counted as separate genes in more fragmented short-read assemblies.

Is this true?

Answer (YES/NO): NO